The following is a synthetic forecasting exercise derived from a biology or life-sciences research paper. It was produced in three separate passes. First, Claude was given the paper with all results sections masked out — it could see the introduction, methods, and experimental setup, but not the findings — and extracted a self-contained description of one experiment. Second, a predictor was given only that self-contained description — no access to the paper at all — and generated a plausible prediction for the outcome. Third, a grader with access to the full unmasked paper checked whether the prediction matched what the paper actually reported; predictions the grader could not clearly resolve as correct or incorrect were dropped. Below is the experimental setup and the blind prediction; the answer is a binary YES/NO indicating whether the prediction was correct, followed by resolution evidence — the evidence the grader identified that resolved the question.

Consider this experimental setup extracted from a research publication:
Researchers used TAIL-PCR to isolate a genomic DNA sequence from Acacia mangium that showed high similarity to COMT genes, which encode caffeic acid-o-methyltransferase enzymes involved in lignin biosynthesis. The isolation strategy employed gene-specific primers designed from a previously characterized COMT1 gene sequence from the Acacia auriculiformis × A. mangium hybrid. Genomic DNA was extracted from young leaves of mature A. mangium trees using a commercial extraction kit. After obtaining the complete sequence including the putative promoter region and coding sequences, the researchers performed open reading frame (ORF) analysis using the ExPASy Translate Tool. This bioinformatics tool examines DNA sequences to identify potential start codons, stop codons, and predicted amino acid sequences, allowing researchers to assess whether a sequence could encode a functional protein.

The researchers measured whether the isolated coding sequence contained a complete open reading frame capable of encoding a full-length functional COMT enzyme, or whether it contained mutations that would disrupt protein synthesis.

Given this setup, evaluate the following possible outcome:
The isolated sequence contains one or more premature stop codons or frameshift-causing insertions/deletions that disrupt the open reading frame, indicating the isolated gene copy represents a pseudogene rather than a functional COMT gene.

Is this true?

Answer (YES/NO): YES